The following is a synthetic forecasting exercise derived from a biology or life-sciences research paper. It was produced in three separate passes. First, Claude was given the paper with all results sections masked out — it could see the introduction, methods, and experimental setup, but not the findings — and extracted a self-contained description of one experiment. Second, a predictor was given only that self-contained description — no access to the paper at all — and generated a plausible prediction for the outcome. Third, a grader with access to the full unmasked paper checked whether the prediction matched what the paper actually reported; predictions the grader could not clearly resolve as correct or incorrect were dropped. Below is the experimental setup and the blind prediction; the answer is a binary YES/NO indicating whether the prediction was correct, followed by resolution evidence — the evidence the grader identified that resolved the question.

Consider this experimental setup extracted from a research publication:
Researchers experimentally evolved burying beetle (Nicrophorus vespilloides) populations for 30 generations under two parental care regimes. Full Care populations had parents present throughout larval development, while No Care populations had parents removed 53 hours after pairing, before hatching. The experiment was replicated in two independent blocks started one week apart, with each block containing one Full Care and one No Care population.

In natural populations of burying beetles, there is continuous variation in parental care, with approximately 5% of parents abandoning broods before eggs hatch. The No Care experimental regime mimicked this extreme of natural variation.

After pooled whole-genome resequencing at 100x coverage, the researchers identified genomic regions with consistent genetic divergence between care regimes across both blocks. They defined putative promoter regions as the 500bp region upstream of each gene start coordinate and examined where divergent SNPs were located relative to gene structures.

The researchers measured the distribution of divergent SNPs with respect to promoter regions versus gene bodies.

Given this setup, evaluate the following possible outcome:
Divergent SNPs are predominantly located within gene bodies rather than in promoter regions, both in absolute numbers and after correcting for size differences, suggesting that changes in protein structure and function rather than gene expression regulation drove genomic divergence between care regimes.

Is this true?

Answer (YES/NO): NO